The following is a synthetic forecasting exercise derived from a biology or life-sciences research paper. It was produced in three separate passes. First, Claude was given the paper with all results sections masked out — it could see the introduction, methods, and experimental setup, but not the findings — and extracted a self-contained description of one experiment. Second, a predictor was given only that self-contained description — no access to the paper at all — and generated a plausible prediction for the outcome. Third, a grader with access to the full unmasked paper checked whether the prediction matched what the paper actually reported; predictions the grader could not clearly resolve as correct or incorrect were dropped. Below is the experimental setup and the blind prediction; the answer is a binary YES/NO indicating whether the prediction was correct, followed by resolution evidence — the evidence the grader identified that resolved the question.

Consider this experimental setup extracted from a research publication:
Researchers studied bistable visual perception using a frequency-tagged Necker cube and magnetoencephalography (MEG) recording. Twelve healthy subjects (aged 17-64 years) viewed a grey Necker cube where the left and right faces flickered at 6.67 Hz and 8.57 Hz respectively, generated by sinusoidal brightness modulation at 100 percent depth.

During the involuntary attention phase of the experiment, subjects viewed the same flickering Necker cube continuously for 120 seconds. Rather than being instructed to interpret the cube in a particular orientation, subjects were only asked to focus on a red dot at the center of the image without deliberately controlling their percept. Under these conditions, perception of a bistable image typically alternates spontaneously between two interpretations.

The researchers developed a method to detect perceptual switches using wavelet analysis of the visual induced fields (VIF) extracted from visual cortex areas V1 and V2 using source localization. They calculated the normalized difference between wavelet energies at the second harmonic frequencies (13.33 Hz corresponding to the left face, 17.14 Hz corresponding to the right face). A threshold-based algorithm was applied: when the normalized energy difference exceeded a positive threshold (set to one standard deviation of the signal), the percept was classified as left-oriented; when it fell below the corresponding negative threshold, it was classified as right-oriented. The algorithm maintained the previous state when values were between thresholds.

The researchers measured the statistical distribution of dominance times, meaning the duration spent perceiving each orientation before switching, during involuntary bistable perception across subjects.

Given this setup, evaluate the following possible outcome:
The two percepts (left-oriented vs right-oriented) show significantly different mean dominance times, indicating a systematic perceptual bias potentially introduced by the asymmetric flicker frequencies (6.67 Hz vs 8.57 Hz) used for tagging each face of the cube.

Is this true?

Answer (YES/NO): NO